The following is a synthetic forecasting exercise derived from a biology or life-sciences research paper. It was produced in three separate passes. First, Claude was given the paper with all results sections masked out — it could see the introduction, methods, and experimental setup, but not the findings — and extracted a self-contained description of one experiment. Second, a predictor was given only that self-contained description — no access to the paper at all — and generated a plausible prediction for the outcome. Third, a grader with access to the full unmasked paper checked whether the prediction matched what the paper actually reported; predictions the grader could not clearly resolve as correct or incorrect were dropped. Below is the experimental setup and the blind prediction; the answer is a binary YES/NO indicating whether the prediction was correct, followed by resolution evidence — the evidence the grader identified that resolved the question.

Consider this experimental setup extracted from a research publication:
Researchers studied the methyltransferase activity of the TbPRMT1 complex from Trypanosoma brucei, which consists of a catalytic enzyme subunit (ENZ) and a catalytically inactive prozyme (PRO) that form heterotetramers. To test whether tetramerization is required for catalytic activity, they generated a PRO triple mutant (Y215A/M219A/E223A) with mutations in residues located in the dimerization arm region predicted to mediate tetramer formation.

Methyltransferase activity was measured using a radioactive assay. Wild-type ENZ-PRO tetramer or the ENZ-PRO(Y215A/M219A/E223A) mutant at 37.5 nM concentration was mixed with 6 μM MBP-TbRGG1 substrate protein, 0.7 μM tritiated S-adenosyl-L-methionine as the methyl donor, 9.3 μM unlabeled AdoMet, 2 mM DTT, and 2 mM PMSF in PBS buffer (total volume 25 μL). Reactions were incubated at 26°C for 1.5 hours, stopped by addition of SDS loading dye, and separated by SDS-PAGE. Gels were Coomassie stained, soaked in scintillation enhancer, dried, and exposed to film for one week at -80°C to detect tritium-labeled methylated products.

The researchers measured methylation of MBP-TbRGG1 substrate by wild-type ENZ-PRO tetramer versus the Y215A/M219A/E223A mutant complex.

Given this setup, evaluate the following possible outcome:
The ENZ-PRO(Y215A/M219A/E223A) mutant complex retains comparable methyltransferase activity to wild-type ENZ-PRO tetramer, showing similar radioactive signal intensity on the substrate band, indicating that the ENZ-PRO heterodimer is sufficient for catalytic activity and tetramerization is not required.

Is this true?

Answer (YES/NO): NO